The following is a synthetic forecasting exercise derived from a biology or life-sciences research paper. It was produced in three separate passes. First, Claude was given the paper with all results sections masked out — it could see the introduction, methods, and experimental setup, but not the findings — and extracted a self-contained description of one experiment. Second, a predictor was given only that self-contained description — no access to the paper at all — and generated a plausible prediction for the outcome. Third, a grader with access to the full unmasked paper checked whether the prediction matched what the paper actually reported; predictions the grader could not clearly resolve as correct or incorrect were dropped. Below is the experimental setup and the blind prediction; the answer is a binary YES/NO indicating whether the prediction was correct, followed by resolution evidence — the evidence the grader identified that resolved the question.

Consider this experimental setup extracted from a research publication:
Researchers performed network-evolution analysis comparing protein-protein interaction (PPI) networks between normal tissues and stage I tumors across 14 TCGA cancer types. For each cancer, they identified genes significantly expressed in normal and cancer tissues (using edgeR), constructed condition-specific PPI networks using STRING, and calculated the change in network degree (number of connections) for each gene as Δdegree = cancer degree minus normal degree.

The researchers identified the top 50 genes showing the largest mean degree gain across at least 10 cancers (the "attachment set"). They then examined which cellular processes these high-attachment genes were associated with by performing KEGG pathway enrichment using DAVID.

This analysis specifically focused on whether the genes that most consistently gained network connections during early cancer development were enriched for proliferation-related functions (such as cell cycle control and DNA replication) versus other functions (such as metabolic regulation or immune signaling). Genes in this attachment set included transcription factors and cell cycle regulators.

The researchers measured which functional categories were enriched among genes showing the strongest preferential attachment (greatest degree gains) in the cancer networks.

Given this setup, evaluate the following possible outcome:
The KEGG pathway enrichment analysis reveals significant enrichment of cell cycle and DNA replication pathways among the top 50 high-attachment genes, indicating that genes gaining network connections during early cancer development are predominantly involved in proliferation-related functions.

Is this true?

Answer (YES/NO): YES